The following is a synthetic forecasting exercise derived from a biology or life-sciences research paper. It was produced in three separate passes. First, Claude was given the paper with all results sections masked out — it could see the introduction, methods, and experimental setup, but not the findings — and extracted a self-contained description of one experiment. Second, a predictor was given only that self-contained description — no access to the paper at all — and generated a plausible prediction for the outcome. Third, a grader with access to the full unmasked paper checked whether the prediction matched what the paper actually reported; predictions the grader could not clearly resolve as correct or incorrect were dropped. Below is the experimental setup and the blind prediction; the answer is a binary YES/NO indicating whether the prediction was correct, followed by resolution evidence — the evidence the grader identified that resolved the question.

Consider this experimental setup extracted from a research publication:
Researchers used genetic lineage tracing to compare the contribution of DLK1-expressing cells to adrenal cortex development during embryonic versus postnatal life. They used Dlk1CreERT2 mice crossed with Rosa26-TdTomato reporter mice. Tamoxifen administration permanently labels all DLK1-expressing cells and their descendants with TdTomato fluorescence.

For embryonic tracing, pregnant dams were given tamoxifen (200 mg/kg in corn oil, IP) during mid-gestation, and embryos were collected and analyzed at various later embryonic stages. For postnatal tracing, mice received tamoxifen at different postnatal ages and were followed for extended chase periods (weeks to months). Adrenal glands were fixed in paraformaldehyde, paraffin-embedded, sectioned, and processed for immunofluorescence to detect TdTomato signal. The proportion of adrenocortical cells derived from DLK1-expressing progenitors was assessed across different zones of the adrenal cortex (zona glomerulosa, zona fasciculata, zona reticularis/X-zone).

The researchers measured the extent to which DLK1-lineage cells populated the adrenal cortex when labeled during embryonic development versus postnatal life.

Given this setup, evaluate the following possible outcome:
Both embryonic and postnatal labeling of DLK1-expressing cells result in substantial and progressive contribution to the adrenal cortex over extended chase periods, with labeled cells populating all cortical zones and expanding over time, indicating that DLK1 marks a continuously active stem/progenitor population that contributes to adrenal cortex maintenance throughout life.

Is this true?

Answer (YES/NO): NO